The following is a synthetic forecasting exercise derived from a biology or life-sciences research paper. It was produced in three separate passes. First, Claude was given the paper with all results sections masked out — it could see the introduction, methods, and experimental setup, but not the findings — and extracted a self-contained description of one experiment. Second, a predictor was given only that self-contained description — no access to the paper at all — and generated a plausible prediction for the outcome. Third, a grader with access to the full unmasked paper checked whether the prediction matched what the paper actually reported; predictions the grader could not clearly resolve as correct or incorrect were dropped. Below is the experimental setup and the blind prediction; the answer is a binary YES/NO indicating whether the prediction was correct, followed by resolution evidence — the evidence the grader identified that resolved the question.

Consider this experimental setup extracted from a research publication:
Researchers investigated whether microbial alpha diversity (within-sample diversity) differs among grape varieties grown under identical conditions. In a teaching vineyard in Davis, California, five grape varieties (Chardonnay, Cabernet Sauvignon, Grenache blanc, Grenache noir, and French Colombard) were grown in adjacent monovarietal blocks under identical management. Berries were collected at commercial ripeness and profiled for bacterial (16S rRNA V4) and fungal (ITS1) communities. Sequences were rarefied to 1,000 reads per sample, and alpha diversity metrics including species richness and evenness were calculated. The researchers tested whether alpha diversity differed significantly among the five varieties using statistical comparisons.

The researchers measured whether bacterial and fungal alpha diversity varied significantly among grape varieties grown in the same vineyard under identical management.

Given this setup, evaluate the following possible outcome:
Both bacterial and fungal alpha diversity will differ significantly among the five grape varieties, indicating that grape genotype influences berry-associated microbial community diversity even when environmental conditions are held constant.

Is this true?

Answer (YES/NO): YES